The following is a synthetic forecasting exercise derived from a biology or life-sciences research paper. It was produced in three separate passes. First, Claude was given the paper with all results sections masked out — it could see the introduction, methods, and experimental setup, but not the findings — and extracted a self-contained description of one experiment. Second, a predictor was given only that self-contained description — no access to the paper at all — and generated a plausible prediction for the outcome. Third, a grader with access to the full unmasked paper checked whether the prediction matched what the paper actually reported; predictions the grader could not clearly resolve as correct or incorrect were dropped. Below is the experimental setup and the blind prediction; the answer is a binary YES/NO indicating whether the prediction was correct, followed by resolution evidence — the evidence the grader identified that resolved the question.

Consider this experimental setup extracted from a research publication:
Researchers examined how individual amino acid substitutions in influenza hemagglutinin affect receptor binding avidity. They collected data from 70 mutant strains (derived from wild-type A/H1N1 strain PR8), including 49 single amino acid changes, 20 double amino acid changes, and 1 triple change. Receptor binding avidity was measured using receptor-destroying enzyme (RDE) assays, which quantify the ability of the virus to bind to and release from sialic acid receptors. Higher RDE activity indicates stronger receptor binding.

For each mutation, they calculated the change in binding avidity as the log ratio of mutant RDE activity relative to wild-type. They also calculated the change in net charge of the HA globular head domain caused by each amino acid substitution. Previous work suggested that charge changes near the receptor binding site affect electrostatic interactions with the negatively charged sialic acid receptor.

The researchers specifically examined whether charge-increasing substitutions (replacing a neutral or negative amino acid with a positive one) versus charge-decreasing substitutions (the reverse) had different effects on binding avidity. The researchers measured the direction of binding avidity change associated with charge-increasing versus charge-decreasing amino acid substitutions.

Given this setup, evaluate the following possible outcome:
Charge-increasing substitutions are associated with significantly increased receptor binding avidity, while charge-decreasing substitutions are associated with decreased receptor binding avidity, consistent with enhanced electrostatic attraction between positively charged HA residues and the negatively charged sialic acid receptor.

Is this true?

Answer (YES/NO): YES